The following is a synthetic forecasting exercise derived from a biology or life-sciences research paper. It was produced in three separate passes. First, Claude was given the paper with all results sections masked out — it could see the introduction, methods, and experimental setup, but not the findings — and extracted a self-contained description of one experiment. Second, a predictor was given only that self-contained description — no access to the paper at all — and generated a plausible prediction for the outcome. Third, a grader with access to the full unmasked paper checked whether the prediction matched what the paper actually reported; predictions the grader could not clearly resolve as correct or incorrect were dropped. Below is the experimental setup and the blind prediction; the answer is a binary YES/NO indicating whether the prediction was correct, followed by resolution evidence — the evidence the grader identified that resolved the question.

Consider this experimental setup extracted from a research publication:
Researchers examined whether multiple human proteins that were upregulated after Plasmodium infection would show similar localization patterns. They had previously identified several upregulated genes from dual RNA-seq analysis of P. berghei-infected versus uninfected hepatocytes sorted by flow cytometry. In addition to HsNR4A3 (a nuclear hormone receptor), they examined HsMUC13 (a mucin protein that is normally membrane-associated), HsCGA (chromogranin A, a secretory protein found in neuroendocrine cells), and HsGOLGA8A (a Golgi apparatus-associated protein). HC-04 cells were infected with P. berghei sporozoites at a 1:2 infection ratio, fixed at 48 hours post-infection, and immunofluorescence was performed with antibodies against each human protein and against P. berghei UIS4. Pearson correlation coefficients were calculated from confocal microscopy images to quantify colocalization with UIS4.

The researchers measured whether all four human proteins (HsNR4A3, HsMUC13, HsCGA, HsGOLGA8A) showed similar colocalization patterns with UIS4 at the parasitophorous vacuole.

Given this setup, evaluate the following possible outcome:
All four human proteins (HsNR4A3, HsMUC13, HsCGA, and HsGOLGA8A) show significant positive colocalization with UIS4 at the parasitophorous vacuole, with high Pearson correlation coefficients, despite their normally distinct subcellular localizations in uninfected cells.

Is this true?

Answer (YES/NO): YES